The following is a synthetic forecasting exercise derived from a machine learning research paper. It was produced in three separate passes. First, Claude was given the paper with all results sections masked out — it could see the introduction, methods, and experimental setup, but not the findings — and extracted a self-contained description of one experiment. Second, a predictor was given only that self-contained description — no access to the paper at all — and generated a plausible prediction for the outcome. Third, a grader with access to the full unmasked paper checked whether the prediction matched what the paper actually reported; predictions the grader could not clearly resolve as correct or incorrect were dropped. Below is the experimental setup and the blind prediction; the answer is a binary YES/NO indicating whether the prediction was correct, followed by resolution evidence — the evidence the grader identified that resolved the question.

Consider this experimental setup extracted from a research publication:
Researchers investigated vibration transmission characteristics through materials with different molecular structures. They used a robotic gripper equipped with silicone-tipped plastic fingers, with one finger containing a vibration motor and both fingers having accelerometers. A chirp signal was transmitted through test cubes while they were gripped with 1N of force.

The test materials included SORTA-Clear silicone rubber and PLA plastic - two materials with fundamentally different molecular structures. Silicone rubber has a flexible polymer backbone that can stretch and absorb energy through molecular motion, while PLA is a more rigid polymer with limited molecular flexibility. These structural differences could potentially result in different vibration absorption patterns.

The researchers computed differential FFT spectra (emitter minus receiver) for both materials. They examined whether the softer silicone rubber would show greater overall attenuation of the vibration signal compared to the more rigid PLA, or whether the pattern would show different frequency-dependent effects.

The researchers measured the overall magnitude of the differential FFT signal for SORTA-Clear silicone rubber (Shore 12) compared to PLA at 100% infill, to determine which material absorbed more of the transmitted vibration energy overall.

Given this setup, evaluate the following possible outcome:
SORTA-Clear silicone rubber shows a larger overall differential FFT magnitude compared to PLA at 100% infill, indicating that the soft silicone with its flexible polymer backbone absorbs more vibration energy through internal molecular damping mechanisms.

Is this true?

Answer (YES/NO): YES